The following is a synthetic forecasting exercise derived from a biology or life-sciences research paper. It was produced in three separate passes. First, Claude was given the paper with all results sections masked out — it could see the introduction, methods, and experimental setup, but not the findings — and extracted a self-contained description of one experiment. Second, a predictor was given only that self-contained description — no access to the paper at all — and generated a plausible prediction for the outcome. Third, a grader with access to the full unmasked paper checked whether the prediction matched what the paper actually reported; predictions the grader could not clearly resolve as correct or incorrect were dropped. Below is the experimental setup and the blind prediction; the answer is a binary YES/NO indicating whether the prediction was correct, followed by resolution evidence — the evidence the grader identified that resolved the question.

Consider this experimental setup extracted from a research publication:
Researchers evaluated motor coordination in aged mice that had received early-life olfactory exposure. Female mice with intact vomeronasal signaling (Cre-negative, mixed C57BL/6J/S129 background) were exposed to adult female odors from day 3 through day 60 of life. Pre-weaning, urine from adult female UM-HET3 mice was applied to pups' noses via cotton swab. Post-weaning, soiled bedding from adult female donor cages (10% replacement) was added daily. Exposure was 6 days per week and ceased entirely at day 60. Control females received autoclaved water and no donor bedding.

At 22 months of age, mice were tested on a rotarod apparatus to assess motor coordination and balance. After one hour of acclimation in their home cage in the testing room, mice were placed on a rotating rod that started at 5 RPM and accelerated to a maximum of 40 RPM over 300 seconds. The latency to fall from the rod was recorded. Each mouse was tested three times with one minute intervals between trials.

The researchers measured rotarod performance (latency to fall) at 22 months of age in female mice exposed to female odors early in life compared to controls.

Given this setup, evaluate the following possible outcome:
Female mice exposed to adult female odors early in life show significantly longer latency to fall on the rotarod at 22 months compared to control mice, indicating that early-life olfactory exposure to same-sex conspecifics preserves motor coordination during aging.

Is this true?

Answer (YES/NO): NO